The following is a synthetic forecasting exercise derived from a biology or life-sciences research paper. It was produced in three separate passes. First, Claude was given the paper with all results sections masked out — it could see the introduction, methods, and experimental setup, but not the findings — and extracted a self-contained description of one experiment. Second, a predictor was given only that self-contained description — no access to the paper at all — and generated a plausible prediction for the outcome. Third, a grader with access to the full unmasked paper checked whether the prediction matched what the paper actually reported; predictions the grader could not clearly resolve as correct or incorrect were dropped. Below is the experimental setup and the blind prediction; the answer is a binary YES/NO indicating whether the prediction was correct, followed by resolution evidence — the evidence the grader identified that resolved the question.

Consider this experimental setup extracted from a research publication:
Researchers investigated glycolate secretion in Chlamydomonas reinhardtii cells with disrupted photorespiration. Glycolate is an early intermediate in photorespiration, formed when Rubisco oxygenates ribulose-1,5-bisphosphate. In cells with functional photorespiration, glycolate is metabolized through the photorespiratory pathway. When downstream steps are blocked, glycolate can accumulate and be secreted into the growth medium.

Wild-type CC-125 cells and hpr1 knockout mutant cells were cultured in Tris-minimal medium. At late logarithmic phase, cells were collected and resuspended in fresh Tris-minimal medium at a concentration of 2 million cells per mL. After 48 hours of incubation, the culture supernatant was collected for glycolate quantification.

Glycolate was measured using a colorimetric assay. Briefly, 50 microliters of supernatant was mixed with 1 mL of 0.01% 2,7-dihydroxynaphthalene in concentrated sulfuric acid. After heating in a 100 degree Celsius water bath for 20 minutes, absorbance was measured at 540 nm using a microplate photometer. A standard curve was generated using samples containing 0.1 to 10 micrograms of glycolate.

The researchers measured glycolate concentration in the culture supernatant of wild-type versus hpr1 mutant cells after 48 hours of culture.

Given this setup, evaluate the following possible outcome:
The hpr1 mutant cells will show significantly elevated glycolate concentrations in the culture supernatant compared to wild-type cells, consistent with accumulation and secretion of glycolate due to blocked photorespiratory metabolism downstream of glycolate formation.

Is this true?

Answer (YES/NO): YES